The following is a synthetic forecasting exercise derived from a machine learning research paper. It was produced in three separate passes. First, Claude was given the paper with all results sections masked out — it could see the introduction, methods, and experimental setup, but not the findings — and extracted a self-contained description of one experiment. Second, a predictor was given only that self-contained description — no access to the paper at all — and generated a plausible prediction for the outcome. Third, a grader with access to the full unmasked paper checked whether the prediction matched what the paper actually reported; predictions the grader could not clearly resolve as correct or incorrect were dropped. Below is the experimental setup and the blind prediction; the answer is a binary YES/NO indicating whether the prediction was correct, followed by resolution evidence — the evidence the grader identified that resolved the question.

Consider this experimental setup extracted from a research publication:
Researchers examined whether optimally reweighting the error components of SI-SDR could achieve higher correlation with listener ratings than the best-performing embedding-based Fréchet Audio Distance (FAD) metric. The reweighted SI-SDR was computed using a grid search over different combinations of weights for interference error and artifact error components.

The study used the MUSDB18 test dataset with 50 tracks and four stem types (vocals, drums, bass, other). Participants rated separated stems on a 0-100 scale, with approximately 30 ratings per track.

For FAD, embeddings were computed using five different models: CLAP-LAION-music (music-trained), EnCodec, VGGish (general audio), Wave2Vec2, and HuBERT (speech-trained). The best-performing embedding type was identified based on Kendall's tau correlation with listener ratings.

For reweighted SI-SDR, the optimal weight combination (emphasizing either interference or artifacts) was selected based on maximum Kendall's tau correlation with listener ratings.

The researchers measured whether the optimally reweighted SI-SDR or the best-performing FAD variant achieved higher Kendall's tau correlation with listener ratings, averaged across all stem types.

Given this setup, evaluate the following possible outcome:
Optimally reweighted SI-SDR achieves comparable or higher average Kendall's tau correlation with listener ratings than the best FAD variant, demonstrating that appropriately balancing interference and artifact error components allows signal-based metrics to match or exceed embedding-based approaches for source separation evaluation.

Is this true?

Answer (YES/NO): YES